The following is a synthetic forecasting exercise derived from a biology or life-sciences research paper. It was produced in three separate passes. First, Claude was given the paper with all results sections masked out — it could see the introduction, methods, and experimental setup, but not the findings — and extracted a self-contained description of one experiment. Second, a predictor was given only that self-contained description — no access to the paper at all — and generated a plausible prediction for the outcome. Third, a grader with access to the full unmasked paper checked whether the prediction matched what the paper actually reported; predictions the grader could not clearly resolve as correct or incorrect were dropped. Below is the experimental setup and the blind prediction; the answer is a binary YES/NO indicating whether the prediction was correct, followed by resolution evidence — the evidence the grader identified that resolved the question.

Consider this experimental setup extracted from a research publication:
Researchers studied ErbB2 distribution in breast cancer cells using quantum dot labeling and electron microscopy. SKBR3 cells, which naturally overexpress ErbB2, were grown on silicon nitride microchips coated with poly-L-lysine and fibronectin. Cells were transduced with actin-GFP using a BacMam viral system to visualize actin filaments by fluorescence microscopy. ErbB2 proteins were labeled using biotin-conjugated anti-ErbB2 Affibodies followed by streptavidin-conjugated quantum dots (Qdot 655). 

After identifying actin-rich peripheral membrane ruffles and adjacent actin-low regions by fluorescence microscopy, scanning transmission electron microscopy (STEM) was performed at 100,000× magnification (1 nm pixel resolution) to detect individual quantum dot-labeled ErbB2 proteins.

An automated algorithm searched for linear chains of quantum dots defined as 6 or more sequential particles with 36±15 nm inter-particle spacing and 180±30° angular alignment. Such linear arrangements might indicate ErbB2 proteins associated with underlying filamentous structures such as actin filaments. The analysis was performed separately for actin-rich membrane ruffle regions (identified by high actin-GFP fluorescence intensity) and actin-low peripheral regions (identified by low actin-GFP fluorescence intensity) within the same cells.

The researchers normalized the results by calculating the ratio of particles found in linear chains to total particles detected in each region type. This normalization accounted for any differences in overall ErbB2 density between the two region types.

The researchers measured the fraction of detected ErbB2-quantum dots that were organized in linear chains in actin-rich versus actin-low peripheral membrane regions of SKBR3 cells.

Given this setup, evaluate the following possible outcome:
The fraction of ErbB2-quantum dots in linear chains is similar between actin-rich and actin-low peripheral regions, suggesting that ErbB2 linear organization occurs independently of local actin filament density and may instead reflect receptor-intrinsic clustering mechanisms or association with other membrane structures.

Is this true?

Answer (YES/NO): NO